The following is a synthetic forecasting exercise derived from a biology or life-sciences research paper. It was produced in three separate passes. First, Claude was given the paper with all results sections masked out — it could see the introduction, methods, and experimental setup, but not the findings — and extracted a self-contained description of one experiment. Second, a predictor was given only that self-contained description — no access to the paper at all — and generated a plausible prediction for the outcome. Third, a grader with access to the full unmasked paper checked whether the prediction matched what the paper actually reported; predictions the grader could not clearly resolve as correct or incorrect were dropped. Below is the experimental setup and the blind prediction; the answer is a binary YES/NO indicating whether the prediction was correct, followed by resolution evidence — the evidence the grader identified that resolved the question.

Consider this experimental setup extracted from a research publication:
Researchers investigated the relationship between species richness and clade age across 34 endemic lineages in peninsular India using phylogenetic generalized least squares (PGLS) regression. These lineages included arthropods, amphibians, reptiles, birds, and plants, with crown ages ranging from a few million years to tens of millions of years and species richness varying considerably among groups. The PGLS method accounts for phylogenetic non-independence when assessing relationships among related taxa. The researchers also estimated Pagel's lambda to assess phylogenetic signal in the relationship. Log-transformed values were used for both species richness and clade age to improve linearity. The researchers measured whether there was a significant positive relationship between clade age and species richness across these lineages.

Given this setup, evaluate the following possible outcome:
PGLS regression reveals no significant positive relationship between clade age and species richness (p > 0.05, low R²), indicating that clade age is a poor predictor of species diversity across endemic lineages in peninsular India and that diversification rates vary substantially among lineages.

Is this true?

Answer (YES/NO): YES